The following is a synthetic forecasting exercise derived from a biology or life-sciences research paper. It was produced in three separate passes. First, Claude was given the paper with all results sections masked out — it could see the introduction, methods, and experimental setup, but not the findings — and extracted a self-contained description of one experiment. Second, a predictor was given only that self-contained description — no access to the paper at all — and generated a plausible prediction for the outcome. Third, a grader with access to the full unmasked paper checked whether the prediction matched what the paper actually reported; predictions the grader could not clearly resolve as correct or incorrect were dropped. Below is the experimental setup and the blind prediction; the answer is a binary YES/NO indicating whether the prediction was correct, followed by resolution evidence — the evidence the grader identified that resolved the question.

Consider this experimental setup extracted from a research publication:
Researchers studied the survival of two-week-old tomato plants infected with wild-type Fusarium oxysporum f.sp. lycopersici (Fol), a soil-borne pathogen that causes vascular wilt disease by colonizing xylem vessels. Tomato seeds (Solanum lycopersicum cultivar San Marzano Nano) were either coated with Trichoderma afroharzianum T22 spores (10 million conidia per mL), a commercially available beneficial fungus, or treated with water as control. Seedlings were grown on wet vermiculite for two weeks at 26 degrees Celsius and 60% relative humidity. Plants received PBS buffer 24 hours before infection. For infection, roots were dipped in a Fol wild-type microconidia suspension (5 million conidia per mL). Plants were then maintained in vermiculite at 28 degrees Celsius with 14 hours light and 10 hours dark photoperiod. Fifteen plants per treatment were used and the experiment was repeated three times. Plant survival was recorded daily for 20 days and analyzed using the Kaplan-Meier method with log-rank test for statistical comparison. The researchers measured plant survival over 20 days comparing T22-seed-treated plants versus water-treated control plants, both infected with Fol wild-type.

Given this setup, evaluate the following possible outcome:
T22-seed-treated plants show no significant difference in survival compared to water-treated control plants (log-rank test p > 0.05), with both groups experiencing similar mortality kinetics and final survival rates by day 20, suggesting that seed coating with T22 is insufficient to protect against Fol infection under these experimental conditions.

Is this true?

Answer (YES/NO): YES